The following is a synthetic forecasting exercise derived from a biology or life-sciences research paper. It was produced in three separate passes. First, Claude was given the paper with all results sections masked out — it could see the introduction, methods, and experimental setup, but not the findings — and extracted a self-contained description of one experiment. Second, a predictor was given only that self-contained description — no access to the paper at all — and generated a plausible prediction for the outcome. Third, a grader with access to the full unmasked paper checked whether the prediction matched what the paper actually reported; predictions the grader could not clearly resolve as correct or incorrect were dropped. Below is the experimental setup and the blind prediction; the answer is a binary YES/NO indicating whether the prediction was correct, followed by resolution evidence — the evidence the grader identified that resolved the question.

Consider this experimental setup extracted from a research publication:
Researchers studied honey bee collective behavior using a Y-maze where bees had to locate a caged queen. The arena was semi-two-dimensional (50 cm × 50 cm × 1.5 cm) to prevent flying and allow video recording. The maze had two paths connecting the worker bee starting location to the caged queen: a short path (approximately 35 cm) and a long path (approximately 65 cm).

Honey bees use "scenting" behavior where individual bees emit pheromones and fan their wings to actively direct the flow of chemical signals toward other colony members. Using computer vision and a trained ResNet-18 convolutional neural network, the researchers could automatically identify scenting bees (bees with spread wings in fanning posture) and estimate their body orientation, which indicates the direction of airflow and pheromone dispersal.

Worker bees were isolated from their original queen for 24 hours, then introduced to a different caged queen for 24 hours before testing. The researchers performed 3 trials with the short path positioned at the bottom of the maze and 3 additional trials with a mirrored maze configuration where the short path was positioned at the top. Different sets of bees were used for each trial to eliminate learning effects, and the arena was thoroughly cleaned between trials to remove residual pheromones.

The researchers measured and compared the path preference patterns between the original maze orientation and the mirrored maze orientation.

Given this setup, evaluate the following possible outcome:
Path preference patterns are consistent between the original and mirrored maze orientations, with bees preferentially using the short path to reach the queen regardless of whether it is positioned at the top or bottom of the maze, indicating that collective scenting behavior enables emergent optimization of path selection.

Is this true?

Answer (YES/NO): YES